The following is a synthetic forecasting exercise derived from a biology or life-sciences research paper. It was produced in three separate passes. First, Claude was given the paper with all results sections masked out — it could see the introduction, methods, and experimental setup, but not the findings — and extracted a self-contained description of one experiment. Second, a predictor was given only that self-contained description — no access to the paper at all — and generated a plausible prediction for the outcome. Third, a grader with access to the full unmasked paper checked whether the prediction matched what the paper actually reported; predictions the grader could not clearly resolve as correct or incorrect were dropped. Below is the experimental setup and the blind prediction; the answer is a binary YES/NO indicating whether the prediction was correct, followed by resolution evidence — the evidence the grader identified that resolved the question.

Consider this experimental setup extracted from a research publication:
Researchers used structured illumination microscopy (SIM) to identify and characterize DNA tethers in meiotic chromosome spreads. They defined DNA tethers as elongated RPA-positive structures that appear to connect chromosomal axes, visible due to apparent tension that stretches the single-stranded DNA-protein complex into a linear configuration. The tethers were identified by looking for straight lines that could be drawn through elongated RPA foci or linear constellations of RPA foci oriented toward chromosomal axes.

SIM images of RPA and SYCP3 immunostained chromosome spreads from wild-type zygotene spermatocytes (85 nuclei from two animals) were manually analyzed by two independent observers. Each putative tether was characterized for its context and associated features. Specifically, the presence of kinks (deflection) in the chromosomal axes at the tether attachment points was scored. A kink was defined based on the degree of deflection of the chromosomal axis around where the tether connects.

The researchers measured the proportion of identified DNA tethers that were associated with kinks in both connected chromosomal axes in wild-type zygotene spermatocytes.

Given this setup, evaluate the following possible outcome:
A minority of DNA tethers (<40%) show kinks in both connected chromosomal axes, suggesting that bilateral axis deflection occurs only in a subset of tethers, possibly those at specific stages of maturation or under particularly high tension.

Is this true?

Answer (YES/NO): NO